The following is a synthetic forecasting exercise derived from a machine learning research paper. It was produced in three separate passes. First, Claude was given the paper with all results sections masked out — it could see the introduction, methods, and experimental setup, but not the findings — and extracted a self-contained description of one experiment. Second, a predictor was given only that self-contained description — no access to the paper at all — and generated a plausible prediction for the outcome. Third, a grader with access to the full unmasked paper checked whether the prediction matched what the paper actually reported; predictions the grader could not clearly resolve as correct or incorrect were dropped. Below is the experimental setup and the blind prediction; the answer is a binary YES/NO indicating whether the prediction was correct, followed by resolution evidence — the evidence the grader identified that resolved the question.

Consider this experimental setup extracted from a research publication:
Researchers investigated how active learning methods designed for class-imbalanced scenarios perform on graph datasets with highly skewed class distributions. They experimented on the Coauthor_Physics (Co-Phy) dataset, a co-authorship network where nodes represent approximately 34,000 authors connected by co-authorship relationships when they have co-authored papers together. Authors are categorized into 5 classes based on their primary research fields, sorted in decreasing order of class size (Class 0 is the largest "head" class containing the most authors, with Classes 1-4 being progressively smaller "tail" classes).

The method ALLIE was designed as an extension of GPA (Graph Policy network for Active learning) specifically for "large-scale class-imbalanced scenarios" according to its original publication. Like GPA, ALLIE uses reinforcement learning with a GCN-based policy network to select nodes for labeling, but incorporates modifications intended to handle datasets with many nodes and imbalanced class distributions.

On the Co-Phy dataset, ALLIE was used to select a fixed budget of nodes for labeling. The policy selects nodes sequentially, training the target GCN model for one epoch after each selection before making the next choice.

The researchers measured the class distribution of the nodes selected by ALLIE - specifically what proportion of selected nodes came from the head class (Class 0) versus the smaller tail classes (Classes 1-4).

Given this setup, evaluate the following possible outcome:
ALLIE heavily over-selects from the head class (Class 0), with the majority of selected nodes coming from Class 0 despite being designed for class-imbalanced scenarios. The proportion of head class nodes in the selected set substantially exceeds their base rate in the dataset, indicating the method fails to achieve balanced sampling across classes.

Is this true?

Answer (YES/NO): YES